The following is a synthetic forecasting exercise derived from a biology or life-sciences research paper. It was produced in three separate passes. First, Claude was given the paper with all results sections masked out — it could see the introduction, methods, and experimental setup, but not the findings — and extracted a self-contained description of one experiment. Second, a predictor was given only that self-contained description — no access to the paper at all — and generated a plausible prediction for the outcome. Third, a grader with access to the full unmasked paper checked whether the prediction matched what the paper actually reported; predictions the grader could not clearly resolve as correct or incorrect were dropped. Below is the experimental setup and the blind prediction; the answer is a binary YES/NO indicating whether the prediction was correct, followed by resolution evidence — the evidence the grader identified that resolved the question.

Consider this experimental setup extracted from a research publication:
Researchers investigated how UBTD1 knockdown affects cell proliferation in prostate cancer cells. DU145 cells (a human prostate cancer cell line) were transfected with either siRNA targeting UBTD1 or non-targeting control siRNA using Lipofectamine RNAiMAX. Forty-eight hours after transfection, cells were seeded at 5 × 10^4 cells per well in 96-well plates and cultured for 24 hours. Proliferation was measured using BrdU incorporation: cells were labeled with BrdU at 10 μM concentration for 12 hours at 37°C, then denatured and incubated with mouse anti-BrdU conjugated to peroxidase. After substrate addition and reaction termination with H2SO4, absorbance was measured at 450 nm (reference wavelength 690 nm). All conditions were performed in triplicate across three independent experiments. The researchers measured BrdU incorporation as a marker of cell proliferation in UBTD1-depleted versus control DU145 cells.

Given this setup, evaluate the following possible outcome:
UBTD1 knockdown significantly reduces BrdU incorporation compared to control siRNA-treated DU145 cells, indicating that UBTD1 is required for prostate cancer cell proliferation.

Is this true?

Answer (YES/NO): NO